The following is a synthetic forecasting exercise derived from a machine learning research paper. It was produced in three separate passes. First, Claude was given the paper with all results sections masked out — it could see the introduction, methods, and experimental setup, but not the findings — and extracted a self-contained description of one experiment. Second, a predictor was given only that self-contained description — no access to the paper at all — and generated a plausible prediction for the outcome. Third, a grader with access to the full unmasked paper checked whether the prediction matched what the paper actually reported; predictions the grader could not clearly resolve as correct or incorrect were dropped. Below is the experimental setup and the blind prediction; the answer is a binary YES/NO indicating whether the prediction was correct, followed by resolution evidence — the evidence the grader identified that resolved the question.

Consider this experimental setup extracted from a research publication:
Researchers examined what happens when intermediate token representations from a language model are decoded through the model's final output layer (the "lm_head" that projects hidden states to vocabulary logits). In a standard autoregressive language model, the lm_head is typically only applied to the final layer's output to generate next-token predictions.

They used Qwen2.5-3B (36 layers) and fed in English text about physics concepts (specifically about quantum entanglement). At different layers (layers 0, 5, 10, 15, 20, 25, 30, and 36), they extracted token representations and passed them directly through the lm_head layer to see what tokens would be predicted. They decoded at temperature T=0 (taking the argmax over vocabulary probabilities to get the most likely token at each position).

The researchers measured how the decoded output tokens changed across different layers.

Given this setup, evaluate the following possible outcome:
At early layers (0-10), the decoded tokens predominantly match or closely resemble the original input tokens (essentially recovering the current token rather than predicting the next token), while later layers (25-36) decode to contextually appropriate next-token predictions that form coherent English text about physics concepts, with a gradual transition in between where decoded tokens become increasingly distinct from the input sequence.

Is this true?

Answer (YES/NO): NO